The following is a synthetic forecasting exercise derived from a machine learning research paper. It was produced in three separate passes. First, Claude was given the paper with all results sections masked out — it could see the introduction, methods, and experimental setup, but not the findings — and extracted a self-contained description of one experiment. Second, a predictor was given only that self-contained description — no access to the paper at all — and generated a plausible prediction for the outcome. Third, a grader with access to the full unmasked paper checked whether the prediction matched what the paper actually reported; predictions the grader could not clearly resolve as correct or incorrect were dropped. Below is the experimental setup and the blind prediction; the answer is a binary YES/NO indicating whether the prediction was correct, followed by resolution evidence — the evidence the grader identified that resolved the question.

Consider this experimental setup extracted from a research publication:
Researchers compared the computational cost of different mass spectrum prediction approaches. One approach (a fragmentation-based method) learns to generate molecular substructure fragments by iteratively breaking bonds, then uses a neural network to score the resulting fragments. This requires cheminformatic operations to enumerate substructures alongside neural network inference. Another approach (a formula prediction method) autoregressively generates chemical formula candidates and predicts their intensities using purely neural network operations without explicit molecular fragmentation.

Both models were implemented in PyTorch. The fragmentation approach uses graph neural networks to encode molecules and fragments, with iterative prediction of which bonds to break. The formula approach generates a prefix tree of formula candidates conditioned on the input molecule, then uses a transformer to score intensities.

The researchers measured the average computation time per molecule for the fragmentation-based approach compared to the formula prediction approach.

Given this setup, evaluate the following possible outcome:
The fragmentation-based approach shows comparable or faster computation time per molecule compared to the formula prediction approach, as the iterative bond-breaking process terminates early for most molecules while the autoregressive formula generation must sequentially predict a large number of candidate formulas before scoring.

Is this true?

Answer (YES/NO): NO